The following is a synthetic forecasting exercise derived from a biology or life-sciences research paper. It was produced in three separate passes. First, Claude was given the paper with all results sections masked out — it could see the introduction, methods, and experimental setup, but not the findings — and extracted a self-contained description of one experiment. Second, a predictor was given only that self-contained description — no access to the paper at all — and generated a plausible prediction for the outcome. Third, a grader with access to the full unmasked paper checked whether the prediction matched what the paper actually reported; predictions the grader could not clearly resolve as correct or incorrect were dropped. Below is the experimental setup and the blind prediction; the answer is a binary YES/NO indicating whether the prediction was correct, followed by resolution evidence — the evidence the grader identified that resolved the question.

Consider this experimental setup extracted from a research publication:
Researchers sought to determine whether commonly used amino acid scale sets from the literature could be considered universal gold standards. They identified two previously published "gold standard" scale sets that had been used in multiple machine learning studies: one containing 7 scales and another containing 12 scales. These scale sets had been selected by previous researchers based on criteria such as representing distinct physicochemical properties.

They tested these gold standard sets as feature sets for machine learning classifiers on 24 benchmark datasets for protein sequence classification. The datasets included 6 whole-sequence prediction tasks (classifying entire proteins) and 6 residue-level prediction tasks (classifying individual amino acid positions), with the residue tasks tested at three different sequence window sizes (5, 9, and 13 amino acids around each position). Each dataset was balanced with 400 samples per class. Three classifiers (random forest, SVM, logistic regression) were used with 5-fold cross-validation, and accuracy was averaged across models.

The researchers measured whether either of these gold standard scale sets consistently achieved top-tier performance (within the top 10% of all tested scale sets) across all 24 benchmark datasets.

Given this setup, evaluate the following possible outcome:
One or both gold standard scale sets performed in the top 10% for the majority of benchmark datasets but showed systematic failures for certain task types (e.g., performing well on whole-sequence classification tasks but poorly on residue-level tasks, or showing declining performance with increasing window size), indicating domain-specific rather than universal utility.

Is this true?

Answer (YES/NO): NO